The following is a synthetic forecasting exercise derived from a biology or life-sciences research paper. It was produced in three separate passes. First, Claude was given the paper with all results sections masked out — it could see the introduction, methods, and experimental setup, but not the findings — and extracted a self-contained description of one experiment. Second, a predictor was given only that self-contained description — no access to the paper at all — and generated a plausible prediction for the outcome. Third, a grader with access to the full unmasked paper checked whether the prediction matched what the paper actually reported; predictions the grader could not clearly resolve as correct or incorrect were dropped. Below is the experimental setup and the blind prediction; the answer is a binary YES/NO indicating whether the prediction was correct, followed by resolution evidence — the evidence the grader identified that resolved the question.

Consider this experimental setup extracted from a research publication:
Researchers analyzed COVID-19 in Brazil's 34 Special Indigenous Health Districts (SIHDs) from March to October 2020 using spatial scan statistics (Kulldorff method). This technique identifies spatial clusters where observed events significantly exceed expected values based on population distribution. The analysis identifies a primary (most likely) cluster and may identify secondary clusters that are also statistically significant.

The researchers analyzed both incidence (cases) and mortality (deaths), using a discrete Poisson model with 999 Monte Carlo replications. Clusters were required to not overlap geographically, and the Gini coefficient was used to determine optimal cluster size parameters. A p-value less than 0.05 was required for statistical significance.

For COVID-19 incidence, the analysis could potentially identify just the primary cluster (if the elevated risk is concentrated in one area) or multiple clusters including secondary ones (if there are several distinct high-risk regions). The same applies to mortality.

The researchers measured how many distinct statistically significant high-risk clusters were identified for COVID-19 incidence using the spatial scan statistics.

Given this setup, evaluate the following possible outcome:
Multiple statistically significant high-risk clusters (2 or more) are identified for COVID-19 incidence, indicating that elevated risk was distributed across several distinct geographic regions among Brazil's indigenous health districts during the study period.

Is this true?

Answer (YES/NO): YES